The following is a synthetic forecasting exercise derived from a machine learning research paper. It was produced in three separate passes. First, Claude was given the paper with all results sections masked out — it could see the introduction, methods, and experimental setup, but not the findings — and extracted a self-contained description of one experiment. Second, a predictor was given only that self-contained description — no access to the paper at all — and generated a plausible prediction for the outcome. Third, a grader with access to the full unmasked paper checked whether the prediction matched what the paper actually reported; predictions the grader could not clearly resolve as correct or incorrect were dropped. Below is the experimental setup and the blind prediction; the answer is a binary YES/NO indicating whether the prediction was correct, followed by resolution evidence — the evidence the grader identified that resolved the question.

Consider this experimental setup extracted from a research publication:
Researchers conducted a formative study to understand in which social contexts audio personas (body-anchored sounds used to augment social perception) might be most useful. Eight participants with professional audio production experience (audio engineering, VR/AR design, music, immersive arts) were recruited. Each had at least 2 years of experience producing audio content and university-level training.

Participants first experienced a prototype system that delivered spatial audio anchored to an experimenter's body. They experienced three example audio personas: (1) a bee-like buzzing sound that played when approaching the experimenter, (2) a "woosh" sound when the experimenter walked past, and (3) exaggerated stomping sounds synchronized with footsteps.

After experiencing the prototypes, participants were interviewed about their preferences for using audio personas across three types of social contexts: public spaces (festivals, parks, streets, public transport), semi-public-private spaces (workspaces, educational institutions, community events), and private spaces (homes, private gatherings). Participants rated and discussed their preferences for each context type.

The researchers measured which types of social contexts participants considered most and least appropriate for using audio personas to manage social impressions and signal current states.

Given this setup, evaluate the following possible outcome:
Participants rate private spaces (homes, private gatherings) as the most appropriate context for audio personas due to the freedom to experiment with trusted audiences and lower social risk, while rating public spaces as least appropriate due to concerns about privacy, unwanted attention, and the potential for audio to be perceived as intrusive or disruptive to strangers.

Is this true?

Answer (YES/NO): NO